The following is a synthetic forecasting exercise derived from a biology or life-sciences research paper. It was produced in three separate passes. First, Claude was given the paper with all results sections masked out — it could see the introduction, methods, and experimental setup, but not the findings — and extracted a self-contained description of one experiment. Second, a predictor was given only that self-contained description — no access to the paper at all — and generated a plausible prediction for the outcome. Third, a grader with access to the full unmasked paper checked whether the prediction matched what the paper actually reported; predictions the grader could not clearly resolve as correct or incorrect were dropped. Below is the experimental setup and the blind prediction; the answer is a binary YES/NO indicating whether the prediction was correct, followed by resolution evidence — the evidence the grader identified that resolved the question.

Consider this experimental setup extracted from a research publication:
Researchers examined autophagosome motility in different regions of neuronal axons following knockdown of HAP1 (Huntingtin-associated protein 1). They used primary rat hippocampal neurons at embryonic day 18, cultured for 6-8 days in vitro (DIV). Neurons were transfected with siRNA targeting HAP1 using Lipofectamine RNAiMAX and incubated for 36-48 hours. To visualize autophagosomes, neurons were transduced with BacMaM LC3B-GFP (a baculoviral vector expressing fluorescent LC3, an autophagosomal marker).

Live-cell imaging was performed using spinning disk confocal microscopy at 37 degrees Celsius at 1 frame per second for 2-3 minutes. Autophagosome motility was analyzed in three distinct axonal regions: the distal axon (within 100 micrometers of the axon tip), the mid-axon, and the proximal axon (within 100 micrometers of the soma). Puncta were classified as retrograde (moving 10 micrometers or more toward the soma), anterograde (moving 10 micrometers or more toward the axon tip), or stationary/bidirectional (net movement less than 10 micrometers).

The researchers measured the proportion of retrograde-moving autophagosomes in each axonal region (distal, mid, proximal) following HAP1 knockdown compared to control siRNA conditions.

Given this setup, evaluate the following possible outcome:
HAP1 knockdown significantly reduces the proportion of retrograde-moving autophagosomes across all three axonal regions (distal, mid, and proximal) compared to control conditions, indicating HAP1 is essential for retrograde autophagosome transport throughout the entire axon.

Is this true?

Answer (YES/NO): NO